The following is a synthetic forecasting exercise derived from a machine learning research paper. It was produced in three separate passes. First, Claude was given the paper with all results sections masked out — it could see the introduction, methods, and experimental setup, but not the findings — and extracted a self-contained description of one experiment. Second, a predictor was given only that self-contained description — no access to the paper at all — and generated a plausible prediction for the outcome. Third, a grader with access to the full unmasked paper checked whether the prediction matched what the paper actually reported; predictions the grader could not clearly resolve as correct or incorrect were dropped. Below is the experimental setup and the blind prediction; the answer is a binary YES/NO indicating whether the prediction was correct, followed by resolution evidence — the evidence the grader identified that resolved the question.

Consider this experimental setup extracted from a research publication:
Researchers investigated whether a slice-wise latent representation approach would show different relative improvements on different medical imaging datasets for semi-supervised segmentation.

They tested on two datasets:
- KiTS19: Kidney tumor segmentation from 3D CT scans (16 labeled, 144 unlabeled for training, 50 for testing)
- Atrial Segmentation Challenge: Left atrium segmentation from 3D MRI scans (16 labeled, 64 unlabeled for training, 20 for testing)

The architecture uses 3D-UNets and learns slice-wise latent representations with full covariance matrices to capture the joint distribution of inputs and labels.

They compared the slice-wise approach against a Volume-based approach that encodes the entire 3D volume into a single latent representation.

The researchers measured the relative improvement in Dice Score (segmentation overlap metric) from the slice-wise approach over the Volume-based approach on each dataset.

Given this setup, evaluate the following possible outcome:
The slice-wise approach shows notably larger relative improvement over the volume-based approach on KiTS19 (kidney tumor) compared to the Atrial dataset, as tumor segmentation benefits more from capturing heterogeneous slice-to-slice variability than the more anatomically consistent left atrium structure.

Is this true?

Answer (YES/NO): NO